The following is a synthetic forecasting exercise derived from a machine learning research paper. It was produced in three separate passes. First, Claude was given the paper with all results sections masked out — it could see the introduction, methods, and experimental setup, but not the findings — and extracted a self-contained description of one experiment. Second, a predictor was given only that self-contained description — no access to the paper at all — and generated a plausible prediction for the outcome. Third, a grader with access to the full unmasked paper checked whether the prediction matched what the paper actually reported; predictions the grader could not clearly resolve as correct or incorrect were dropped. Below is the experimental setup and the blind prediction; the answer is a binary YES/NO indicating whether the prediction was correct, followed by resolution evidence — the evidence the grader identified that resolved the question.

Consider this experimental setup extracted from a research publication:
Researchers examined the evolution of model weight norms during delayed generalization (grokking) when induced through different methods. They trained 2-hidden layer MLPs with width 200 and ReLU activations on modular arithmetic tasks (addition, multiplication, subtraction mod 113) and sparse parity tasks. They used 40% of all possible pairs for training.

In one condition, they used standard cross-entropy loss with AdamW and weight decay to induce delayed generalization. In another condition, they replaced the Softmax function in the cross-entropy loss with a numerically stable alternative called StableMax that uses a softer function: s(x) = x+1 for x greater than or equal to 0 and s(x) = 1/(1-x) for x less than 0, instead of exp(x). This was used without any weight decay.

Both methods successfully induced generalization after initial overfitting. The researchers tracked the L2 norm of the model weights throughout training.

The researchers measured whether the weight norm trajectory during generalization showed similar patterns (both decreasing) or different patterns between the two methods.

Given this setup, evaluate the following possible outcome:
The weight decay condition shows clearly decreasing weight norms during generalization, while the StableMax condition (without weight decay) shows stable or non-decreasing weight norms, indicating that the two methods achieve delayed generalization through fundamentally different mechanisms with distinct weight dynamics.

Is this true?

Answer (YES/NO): YES